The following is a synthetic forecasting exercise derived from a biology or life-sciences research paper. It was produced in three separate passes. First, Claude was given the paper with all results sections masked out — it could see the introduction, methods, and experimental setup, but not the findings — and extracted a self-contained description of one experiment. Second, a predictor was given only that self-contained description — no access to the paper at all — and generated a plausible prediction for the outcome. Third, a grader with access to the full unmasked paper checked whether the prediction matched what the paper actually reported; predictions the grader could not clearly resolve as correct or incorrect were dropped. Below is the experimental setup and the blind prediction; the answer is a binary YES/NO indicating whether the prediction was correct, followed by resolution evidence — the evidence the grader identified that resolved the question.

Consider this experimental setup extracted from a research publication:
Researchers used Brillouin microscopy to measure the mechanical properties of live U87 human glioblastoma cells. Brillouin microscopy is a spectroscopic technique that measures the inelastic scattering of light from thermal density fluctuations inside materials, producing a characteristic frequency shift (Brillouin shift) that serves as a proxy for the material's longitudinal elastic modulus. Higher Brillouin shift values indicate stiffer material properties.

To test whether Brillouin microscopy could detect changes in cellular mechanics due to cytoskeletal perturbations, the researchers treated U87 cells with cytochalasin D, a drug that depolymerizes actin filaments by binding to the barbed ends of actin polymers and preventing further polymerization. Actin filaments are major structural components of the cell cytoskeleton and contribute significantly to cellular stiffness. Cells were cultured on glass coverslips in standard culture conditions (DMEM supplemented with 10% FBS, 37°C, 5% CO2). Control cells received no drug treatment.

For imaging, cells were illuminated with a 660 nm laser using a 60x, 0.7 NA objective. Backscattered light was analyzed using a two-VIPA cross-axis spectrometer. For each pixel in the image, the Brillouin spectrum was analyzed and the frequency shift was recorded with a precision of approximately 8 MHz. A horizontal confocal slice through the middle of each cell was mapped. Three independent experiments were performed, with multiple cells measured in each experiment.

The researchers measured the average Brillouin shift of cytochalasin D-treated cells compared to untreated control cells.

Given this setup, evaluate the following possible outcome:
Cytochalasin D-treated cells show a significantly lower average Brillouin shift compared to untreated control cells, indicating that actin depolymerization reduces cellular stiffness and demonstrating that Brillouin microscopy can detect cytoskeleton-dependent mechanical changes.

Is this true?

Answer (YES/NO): YES